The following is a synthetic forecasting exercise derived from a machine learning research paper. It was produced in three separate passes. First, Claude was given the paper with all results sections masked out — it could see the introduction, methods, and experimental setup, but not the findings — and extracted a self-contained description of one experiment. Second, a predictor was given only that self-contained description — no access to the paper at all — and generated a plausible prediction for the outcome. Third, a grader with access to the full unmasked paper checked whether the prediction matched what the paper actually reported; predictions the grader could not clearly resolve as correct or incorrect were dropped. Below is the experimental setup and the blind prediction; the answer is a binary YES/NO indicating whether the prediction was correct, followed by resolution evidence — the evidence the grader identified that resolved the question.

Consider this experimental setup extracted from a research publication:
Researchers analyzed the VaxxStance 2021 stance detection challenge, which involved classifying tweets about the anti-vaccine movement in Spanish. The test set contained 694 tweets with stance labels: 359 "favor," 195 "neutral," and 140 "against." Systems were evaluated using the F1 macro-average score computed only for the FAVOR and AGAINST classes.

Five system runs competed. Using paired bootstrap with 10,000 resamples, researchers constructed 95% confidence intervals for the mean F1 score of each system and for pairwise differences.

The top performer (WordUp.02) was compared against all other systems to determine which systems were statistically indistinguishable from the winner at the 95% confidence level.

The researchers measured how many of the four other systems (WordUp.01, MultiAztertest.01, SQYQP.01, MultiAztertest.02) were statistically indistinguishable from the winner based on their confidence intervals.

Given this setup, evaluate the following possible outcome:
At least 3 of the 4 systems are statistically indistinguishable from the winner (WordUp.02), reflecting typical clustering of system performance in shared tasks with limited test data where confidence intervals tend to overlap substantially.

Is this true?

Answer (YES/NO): NO